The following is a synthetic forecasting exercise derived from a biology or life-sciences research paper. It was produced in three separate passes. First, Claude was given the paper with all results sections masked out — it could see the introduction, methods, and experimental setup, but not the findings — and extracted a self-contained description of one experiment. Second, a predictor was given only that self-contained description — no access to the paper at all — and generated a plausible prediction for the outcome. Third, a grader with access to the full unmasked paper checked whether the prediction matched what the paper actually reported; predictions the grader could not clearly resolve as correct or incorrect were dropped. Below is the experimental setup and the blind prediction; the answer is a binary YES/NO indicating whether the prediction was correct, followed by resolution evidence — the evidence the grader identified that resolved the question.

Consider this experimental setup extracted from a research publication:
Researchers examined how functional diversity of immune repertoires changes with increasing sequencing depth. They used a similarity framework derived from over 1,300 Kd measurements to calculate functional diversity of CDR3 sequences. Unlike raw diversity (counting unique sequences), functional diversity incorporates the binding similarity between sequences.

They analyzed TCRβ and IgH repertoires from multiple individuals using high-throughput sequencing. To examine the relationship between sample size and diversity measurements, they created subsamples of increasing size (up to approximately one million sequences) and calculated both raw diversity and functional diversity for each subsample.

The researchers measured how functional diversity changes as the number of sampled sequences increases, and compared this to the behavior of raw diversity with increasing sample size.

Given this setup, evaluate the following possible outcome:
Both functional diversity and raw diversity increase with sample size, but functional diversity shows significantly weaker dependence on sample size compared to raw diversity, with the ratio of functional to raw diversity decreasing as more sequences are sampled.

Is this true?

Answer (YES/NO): NO